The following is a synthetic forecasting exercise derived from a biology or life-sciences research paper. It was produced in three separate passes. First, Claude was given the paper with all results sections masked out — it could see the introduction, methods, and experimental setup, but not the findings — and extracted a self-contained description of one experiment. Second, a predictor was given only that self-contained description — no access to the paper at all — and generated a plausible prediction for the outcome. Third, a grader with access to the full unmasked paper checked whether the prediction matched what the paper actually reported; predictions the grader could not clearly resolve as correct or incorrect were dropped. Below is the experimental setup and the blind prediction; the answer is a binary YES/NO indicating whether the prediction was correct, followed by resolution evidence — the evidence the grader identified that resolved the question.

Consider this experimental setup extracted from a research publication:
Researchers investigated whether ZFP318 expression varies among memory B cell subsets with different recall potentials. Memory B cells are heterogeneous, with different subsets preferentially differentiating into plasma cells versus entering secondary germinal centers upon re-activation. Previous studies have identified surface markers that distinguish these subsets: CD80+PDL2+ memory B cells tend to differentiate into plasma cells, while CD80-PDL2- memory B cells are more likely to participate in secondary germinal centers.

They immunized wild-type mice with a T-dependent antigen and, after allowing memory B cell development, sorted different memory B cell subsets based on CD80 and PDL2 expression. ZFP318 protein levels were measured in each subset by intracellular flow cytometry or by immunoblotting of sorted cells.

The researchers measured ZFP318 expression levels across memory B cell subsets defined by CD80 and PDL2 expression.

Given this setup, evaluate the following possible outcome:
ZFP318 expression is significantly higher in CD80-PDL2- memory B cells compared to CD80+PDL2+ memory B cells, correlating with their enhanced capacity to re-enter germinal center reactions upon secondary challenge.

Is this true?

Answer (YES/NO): NO